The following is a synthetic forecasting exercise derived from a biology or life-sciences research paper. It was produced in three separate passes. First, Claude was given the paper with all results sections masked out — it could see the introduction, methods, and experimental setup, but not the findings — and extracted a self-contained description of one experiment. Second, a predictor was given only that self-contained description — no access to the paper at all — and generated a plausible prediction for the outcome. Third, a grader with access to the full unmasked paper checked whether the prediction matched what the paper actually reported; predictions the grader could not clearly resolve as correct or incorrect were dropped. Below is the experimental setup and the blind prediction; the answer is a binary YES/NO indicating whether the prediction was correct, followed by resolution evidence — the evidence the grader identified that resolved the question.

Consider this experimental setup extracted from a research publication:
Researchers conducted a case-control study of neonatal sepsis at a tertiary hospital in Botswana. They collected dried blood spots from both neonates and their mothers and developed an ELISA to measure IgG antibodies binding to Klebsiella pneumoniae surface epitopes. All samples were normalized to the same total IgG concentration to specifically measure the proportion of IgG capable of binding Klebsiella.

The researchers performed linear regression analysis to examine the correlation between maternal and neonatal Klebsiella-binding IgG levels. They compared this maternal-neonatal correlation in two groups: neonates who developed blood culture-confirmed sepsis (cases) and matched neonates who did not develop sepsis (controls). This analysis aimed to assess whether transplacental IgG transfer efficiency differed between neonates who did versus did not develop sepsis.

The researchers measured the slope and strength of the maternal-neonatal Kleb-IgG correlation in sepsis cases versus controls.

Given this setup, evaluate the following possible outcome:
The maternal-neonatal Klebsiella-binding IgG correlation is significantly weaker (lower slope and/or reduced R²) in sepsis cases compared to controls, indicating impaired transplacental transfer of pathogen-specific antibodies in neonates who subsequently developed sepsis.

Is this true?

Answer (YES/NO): NO